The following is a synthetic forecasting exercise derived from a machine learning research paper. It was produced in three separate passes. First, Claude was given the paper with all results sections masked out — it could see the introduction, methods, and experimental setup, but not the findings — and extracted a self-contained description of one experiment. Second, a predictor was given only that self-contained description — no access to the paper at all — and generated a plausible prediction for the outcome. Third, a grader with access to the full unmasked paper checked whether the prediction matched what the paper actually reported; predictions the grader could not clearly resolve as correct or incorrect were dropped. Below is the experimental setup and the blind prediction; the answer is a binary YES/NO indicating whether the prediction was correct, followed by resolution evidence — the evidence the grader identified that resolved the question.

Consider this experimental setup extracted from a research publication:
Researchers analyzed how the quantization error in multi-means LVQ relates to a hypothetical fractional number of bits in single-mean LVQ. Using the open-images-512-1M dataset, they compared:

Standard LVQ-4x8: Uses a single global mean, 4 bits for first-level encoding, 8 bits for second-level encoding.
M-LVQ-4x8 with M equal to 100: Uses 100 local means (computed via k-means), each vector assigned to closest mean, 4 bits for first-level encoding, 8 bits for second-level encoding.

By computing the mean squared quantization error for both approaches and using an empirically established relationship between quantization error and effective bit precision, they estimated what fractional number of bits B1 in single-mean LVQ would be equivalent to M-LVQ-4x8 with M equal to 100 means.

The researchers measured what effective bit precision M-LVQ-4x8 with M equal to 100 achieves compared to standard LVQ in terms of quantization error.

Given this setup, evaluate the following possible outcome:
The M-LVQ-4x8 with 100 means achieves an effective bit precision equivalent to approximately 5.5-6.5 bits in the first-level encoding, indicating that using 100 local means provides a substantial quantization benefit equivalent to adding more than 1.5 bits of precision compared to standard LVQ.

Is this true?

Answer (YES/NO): NO